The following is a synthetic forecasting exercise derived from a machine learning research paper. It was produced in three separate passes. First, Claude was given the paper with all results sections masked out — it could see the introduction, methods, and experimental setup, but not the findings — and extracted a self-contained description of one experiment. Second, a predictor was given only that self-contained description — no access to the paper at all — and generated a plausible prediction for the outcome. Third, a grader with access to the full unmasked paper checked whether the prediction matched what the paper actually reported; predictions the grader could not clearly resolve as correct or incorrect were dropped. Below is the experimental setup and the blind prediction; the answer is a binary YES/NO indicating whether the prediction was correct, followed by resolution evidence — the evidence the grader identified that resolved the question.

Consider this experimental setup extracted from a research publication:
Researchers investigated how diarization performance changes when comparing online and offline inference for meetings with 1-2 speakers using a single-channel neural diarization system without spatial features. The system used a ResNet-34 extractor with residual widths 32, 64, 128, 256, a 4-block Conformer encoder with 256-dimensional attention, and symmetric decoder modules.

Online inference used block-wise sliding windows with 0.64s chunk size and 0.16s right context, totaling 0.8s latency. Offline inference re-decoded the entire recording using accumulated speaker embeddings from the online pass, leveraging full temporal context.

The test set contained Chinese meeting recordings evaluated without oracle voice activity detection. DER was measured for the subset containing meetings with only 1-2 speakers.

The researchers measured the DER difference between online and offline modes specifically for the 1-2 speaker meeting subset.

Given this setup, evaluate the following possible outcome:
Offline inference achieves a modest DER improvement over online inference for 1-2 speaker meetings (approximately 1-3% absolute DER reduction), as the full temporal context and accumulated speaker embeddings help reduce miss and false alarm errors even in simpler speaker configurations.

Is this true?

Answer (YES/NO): YES